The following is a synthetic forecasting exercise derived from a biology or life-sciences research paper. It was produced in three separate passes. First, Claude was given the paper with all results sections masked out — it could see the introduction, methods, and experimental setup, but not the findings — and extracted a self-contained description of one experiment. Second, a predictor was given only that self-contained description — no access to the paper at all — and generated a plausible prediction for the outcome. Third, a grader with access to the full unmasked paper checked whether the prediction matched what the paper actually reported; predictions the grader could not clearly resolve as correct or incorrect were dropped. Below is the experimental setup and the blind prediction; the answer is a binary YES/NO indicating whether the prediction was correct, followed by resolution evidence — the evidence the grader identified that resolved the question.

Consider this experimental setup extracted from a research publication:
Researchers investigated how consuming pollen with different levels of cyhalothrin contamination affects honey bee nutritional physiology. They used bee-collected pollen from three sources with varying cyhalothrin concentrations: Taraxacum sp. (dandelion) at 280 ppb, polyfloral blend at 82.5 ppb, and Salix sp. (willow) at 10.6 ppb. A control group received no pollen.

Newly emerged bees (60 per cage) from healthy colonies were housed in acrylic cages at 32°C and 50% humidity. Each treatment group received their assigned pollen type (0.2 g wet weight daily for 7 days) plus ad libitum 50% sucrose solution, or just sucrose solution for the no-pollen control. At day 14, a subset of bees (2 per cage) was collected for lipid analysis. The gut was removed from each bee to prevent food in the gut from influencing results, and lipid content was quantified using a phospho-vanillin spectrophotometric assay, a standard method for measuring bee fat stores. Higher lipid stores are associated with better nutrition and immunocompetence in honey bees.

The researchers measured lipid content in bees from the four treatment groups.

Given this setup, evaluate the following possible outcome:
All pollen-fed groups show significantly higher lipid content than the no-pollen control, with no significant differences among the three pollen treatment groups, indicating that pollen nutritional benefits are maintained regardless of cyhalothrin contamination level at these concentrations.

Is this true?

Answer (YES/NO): NO